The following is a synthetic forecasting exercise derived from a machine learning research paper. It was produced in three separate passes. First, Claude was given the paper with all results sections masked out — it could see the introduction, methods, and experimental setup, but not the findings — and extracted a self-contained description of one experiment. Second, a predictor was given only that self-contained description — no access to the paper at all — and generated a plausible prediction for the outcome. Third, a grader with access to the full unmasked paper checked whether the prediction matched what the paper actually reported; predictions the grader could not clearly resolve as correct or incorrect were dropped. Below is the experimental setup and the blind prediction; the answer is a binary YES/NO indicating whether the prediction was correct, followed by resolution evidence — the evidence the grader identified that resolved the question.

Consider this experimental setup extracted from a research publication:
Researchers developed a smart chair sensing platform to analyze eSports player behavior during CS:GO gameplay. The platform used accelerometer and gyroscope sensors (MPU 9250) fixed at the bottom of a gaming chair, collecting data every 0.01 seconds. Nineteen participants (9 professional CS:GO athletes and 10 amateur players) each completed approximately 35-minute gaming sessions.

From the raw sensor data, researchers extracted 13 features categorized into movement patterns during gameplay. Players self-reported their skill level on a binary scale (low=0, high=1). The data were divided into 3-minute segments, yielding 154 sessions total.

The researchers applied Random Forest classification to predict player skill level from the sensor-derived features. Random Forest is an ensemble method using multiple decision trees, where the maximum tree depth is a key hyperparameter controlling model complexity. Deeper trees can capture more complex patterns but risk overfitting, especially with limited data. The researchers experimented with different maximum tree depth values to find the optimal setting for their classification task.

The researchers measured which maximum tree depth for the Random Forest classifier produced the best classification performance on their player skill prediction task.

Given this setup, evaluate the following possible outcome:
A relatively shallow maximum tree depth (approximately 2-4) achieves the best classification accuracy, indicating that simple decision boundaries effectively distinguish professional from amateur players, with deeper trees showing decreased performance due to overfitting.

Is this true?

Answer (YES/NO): YES